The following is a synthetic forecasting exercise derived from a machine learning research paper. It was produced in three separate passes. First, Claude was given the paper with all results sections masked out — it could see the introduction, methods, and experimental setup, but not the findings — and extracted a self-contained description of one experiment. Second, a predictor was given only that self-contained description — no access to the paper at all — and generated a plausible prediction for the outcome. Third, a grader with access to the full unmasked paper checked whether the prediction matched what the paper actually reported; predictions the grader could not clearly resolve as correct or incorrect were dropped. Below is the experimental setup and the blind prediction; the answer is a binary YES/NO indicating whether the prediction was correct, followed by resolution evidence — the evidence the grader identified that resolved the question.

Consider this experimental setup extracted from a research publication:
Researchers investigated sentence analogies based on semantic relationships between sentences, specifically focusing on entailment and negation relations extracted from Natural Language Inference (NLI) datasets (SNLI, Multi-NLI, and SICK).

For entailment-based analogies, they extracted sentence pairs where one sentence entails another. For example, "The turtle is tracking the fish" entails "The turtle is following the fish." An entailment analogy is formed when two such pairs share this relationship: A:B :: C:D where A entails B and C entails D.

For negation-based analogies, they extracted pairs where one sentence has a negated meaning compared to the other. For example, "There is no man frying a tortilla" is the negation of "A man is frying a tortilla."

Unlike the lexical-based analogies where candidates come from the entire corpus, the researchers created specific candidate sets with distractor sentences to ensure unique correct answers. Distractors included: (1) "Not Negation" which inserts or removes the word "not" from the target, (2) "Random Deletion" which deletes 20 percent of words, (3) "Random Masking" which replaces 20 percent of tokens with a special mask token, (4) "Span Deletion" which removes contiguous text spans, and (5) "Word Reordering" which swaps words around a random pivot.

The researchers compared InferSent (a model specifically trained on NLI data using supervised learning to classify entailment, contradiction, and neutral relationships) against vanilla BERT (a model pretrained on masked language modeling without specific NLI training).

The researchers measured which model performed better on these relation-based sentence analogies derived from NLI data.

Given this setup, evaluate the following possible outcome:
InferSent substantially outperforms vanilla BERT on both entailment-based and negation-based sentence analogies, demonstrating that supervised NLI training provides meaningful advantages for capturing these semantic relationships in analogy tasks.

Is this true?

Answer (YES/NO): NO